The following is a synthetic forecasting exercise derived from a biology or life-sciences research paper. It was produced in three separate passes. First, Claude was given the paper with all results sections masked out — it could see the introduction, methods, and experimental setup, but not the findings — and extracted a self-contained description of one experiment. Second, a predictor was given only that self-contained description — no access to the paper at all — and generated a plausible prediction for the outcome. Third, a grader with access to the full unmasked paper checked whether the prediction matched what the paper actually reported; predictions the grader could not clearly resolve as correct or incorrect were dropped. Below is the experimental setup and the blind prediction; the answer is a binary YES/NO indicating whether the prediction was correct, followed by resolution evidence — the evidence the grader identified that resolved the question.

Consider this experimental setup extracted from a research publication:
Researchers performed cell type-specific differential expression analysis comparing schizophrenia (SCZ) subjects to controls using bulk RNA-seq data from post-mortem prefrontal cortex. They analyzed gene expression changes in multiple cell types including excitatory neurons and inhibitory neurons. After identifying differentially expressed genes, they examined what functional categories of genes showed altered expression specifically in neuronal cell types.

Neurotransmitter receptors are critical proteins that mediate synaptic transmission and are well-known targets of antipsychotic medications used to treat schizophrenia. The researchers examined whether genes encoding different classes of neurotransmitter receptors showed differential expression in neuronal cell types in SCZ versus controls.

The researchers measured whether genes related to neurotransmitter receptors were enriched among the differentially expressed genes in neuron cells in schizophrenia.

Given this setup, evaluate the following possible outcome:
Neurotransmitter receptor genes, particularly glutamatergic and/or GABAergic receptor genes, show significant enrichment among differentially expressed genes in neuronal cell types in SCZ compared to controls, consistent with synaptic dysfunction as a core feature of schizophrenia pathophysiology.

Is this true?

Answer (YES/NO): YES